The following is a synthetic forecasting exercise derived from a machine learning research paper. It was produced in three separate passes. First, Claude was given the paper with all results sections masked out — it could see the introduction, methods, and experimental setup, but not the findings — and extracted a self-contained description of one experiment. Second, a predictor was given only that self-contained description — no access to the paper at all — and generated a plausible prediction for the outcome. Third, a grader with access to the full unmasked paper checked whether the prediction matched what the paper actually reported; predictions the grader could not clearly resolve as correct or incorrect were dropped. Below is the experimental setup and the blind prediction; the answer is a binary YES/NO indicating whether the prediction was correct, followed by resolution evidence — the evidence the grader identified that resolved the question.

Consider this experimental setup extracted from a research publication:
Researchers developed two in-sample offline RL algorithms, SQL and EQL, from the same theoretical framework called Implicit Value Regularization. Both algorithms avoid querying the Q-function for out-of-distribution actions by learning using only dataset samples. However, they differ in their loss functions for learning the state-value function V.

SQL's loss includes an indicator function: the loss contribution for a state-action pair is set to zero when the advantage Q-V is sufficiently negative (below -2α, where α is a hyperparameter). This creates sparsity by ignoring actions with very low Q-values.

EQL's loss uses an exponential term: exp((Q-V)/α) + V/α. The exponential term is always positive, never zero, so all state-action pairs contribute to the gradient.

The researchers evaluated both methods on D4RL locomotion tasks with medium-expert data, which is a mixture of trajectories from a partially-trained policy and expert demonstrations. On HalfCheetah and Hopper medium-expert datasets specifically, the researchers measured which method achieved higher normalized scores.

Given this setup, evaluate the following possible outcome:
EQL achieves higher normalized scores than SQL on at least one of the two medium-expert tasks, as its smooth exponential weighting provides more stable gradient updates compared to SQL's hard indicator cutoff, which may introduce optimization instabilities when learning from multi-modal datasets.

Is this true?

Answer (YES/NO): NO